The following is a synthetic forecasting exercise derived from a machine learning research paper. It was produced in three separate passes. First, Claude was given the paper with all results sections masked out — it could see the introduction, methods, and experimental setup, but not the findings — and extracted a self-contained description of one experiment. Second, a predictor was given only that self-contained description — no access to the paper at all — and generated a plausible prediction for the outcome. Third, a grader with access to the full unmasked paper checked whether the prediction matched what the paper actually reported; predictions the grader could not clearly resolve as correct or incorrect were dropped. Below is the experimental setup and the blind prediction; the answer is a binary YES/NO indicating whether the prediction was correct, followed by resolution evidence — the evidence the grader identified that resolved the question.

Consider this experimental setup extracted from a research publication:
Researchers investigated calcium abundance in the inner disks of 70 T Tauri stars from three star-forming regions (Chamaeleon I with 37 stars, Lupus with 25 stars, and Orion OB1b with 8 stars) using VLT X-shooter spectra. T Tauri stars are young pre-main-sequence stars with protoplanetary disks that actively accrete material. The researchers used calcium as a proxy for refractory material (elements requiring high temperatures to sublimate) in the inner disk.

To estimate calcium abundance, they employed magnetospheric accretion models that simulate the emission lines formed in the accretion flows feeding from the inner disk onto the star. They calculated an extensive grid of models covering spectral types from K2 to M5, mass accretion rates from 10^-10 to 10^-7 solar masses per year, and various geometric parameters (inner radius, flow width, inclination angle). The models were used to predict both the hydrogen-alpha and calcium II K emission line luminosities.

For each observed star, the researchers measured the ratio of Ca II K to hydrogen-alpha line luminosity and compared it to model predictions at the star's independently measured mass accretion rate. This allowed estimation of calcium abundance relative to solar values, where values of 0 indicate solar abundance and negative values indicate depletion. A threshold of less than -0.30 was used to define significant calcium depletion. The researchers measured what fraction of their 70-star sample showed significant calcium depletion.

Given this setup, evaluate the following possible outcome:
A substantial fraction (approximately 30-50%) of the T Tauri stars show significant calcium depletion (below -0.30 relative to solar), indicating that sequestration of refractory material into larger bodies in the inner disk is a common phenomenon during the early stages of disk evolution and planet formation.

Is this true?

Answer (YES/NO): NO